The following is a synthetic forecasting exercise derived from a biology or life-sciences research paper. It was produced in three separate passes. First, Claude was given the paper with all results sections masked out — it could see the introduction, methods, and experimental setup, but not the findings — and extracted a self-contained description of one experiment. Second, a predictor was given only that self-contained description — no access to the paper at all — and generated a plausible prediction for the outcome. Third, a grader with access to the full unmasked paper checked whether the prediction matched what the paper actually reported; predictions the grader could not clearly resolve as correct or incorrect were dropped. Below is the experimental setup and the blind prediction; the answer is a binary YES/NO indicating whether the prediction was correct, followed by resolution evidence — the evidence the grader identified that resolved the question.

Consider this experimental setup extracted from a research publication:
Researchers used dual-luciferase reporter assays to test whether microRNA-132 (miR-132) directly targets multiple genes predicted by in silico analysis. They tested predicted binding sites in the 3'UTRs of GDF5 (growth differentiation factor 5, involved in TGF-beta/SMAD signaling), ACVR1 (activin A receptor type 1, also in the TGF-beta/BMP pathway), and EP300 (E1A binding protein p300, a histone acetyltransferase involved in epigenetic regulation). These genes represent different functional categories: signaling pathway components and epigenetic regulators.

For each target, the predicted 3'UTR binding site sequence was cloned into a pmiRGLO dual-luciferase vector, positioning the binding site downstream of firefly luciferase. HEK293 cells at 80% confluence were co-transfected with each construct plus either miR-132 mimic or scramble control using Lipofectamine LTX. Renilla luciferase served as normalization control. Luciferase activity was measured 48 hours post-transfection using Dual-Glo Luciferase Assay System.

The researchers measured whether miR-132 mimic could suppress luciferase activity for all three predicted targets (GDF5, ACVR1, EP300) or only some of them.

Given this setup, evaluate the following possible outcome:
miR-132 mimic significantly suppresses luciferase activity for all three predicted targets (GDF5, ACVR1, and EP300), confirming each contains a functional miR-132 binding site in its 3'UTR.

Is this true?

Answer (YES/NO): YES